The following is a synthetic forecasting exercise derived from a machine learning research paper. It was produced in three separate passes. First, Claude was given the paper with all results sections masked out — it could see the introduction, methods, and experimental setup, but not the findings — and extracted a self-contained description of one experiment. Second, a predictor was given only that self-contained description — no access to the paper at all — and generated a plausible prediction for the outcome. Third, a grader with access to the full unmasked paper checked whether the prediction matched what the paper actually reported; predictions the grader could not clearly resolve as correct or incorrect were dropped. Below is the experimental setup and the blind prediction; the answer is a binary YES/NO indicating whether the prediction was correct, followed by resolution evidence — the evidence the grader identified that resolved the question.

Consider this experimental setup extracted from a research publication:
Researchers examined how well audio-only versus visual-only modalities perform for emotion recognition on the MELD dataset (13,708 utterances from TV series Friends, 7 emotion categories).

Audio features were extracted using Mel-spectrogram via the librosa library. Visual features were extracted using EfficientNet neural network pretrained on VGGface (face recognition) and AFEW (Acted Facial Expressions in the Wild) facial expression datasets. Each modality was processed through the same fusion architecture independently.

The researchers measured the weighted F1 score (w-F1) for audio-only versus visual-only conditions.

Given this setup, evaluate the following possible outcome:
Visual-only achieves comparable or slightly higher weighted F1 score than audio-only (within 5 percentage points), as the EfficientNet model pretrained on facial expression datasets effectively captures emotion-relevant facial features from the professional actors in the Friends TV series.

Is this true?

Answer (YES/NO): NO